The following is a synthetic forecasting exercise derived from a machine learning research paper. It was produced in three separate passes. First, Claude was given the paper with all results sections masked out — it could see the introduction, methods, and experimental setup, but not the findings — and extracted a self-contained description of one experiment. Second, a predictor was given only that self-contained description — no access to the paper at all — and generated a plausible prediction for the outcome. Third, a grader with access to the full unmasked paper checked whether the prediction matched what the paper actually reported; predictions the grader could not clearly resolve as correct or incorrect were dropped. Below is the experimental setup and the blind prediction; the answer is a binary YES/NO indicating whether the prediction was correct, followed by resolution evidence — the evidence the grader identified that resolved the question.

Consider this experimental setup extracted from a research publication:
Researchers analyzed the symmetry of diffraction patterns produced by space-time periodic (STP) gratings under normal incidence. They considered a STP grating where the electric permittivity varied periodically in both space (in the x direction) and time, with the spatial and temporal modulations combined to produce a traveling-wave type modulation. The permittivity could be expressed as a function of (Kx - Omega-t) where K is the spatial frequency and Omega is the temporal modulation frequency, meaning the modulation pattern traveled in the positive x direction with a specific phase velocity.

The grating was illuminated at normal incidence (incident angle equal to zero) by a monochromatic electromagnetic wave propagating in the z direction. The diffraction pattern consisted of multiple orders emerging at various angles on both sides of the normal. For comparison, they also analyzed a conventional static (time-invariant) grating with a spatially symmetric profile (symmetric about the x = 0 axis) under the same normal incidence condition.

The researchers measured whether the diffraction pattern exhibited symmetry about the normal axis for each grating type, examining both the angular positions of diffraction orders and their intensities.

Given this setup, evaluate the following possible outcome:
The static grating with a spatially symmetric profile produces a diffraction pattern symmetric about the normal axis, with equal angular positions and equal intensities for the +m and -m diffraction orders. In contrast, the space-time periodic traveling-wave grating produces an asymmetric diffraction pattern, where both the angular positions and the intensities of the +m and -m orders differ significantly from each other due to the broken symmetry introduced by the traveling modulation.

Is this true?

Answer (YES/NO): YES